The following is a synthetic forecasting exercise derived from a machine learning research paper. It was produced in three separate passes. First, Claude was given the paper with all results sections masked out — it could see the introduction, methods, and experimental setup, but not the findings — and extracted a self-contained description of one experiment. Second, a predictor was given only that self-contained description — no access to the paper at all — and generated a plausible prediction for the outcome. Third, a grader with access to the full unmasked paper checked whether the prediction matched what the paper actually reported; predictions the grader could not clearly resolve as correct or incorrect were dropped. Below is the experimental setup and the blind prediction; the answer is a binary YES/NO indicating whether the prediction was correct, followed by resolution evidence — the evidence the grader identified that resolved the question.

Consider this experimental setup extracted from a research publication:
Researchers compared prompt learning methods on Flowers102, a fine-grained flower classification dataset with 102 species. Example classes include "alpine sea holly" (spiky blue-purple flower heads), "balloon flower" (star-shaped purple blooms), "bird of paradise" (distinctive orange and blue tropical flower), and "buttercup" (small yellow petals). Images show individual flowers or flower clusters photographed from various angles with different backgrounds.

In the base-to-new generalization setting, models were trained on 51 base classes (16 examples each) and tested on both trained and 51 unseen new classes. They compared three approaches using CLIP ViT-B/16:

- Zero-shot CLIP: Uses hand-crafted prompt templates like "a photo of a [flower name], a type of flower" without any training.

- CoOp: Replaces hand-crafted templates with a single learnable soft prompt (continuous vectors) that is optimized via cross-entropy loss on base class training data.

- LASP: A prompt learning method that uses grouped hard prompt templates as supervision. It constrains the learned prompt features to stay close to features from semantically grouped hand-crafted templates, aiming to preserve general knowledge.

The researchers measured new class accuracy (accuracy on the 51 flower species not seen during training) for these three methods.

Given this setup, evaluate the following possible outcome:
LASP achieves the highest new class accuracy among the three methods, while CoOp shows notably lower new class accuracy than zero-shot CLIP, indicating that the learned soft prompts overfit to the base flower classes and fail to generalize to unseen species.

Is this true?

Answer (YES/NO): NO